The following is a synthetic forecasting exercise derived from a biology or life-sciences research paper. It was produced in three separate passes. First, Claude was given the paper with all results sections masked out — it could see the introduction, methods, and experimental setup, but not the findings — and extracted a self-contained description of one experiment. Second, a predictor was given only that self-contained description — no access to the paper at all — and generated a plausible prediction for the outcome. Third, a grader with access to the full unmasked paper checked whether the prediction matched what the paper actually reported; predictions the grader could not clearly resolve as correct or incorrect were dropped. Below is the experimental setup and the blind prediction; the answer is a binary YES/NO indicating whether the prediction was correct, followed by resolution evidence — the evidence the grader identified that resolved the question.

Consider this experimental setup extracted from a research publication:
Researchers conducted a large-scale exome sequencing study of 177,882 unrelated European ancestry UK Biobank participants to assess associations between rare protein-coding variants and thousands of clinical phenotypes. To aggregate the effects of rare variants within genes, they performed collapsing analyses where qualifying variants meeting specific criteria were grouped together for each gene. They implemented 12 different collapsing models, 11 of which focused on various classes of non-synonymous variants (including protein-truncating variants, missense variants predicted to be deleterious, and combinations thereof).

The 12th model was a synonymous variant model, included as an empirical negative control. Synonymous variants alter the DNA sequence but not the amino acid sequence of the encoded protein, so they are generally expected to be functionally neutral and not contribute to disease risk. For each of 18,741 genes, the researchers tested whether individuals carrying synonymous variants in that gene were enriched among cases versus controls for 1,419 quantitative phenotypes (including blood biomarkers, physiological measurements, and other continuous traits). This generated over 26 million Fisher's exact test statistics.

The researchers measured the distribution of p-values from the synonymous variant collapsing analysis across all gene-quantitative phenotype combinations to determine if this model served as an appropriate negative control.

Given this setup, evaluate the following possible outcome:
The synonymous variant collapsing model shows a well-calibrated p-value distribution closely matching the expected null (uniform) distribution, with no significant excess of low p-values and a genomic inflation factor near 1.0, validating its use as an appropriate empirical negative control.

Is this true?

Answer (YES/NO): YES